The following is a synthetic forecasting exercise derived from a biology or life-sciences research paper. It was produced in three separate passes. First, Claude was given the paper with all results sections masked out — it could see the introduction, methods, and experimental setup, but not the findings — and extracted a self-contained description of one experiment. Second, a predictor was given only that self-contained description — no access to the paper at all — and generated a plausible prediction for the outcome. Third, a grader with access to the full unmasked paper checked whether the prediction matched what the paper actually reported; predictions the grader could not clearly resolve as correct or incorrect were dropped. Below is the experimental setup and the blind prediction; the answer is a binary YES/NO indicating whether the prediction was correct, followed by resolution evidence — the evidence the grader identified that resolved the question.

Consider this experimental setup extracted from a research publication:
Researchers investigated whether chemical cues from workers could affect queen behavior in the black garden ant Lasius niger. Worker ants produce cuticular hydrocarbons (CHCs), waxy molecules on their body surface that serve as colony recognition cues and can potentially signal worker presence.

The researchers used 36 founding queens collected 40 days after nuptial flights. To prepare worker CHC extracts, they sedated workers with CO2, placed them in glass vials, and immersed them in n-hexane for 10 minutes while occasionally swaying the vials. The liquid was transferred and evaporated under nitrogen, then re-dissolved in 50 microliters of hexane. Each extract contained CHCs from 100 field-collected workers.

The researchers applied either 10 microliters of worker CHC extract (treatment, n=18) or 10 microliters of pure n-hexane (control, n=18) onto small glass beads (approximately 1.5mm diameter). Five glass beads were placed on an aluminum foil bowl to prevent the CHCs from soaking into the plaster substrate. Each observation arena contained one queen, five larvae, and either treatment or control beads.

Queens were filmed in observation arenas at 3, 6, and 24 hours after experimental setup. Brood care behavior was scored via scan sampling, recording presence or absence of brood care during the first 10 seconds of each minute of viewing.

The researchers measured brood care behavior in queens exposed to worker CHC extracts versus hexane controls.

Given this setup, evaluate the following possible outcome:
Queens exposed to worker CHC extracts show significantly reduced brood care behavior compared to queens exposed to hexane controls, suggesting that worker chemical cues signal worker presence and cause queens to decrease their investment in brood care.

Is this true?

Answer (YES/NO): NO